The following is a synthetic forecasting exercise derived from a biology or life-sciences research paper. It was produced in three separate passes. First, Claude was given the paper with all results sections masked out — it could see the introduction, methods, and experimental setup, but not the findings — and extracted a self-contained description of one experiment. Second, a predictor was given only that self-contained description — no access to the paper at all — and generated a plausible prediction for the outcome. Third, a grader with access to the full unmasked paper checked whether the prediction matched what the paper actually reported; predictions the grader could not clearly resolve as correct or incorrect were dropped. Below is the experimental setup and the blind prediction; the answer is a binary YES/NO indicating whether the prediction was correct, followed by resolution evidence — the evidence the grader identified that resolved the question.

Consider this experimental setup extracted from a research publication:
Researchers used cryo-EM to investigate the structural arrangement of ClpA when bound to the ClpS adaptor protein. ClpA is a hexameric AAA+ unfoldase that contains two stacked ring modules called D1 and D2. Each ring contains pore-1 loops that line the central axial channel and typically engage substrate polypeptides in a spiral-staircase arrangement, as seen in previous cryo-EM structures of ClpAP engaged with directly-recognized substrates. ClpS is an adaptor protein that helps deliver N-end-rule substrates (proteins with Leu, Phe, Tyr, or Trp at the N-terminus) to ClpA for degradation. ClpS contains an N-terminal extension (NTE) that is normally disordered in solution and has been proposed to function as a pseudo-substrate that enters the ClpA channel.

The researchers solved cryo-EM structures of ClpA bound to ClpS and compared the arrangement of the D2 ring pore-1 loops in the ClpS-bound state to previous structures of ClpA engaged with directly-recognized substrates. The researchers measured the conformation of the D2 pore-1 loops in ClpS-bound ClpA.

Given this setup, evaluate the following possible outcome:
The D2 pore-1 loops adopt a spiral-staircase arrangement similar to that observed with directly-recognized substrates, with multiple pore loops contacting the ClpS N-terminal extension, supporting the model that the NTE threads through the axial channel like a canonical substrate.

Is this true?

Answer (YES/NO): YES